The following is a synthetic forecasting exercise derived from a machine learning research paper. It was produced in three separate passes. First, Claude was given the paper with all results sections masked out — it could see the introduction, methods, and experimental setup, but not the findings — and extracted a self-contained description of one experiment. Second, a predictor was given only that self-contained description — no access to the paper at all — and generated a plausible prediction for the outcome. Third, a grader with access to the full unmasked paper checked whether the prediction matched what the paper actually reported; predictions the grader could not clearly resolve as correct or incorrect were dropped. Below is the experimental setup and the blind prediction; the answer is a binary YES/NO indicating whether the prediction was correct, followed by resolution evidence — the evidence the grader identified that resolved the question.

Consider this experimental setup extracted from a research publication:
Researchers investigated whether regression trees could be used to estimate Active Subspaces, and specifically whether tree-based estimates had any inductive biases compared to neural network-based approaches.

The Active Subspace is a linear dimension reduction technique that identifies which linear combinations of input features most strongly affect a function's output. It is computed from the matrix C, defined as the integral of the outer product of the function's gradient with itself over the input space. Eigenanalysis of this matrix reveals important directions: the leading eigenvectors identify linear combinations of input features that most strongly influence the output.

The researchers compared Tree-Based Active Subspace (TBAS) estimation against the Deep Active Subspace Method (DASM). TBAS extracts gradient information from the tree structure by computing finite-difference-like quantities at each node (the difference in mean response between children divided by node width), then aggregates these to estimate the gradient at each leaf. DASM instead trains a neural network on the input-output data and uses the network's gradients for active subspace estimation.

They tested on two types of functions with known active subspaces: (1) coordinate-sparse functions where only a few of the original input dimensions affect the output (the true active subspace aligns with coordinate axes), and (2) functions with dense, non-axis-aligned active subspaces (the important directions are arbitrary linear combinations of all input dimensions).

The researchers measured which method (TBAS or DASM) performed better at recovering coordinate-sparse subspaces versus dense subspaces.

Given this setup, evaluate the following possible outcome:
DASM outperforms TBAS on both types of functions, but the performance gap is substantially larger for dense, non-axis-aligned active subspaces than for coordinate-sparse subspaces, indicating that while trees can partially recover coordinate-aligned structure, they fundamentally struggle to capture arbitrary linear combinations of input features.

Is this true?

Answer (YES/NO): NO